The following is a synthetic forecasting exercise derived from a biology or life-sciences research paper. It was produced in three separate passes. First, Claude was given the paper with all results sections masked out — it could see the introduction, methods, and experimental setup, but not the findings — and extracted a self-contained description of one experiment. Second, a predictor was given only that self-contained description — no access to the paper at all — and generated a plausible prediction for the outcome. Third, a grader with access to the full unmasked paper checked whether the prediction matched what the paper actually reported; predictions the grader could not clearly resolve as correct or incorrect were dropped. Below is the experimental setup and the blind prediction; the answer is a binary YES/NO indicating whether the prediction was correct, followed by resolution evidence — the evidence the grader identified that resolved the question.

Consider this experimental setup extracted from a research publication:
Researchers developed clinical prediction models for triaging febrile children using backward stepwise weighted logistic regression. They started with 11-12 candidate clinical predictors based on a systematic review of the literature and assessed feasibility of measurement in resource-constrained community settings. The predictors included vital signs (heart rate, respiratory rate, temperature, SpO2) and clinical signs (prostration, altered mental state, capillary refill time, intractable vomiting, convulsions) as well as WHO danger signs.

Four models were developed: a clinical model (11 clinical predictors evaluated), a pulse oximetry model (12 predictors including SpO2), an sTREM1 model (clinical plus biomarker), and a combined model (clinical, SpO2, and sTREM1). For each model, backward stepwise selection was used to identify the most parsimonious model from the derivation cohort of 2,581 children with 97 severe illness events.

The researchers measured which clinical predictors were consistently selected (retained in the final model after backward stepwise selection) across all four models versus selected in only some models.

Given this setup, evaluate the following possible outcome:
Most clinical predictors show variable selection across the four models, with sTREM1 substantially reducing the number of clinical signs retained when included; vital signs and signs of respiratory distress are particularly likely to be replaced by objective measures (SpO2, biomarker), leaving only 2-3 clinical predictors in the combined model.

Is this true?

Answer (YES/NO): NO